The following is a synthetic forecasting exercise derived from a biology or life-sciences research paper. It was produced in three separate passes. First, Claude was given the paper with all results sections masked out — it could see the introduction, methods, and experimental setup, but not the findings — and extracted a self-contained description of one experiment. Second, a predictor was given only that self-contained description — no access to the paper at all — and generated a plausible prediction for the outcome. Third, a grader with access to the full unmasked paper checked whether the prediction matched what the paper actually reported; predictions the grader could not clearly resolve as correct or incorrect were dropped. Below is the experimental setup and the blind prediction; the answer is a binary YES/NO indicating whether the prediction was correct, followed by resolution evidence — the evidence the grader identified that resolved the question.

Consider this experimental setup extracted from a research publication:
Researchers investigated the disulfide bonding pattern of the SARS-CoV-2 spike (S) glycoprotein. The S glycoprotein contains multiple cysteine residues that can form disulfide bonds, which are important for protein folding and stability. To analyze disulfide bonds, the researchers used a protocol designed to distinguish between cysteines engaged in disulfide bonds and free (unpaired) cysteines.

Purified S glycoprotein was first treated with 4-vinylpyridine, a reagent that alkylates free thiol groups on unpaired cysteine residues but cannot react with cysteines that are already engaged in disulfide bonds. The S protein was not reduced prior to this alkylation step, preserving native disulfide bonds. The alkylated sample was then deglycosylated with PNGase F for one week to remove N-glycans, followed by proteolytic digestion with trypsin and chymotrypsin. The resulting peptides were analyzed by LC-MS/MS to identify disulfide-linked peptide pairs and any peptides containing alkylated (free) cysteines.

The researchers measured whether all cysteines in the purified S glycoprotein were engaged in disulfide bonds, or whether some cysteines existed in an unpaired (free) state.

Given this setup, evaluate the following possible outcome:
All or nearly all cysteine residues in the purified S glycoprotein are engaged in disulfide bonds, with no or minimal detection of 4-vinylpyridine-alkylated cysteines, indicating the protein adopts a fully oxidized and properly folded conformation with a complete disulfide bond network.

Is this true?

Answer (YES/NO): NO